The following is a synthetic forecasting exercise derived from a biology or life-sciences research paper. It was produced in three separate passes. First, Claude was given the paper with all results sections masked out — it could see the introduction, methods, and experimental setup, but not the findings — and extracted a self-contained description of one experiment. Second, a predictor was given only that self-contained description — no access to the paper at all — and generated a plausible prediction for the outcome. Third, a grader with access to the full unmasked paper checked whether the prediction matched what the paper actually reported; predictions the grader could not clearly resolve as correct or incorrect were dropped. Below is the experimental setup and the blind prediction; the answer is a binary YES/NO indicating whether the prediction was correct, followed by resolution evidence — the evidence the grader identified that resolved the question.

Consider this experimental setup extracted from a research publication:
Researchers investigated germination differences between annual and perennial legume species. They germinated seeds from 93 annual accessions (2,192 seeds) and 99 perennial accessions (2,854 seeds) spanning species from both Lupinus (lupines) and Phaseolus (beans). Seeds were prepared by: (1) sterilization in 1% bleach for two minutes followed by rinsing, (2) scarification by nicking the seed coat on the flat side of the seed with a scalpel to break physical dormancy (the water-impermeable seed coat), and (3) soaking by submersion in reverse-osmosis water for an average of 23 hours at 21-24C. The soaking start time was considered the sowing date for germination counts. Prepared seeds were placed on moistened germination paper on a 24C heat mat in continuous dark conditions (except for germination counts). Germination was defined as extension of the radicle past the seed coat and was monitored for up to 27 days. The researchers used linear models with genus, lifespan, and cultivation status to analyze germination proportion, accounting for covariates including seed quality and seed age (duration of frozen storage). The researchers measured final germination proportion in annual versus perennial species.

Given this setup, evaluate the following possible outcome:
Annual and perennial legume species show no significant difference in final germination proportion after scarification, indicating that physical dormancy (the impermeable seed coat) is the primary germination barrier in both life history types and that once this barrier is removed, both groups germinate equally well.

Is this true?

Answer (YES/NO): NO